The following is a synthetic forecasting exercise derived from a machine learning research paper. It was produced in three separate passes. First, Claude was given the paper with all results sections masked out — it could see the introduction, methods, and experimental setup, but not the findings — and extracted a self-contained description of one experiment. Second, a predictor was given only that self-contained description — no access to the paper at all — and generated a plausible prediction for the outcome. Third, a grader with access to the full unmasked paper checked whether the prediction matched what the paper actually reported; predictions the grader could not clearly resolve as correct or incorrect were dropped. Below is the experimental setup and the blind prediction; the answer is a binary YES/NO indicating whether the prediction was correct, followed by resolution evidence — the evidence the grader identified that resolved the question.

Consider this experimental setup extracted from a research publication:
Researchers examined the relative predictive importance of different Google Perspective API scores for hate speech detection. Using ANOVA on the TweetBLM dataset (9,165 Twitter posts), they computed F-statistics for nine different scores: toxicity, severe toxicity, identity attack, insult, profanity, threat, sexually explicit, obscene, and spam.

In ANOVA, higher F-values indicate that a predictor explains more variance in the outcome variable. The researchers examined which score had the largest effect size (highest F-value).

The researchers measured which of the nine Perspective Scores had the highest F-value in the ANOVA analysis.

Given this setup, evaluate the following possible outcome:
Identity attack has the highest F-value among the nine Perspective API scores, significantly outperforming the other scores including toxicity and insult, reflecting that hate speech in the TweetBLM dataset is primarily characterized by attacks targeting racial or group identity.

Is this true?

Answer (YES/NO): NO